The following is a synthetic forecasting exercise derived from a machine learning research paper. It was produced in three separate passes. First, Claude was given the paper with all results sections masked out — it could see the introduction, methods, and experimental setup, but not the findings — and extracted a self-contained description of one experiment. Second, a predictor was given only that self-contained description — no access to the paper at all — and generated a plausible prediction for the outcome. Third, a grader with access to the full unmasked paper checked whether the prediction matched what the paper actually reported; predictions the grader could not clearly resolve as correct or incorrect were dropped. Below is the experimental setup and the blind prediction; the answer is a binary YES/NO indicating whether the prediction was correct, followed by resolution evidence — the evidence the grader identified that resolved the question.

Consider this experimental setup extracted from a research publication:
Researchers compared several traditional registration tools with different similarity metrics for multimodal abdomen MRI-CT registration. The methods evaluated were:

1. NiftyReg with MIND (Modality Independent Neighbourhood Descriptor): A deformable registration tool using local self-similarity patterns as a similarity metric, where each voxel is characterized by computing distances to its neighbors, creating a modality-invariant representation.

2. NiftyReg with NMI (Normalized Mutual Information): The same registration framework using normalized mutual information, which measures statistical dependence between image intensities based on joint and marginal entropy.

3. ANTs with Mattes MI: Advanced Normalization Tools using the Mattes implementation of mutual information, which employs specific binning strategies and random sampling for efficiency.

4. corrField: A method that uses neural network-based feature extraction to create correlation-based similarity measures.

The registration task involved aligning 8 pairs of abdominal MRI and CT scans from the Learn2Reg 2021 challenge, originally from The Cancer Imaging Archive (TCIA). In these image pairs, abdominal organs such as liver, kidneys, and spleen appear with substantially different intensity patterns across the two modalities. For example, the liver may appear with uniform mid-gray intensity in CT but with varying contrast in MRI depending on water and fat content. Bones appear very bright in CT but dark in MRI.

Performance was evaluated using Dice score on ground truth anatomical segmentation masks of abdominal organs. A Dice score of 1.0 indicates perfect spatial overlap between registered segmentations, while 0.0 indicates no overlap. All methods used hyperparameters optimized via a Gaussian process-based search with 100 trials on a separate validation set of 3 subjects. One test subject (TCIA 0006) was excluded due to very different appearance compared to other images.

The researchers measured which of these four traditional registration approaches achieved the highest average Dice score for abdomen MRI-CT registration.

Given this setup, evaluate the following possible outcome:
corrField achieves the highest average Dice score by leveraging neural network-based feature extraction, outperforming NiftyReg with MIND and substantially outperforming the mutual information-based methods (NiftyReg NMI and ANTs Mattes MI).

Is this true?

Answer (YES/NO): YES